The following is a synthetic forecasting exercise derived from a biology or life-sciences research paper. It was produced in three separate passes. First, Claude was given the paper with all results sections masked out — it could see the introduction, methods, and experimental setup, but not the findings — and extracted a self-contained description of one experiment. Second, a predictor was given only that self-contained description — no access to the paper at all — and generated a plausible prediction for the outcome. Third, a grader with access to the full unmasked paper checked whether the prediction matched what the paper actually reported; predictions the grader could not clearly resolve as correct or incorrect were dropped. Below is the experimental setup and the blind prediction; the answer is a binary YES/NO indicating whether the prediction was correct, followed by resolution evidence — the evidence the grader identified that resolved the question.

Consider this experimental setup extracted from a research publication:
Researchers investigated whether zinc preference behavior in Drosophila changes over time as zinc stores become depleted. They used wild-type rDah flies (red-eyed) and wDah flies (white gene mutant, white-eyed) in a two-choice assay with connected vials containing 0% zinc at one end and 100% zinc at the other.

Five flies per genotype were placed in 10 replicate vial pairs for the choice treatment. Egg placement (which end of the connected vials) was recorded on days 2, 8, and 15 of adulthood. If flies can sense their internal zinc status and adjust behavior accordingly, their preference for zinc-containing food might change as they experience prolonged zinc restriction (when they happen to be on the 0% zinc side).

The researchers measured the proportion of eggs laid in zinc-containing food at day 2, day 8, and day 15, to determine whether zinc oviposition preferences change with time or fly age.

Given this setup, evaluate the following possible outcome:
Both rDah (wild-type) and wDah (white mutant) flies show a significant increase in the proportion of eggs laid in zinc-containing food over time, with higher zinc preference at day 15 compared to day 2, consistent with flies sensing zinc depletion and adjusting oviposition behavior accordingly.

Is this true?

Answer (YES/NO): YES